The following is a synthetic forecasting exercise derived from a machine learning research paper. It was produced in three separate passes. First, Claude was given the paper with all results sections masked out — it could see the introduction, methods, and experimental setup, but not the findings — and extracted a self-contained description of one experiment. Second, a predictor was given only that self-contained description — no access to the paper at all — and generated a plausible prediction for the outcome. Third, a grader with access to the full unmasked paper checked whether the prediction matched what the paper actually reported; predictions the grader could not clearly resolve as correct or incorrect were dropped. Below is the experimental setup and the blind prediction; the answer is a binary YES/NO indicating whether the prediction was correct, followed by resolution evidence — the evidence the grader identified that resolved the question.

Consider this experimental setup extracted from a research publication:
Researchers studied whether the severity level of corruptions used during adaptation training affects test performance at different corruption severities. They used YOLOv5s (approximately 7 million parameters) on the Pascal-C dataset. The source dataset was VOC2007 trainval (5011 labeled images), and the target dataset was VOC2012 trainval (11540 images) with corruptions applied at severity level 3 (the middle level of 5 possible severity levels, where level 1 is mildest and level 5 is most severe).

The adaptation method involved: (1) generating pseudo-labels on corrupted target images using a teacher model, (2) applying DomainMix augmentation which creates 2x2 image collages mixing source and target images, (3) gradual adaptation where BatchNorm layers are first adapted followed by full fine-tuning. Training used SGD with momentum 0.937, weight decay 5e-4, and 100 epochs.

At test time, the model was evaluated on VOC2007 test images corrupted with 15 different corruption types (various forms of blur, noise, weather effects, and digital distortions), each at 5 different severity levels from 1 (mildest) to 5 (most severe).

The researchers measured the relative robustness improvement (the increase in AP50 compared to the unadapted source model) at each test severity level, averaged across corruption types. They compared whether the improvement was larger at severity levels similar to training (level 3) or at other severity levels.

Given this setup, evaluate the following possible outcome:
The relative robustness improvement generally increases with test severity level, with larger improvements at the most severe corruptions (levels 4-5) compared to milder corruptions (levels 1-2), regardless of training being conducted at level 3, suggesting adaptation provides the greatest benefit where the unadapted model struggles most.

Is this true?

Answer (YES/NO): YES